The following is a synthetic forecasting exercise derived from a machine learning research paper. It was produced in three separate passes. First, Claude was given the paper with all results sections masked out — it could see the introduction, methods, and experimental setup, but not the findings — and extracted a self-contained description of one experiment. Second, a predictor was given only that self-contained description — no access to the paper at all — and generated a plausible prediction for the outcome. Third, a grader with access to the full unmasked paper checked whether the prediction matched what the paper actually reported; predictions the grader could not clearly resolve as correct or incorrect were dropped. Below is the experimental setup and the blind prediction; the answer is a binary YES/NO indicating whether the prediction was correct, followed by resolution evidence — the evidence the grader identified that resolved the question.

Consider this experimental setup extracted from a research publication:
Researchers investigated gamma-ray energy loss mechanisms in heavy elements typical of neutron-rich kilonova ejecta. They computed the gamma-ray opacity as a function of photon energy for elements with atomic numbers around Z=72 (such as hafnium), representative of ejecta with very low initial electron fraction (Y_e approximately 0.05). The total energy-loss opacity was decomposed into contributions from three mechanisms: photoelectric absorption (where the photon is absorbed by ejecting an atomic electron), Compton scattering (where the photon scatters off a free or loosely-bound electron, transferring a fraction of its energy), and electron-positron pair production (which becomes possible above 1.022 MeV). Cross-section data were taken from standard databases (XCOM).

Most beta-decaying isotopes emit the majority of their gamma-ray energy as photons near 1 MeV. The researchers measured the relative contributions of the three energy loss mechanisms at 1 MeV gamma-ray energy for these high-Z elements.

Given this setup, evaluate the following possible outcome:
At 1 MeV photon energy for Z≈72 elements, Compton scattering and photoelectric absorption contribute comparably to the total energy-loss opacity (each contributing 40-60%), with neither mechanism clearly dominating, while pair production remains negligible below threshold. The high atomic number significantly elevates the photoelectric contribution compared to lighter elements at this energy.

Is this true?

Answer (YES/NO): NO